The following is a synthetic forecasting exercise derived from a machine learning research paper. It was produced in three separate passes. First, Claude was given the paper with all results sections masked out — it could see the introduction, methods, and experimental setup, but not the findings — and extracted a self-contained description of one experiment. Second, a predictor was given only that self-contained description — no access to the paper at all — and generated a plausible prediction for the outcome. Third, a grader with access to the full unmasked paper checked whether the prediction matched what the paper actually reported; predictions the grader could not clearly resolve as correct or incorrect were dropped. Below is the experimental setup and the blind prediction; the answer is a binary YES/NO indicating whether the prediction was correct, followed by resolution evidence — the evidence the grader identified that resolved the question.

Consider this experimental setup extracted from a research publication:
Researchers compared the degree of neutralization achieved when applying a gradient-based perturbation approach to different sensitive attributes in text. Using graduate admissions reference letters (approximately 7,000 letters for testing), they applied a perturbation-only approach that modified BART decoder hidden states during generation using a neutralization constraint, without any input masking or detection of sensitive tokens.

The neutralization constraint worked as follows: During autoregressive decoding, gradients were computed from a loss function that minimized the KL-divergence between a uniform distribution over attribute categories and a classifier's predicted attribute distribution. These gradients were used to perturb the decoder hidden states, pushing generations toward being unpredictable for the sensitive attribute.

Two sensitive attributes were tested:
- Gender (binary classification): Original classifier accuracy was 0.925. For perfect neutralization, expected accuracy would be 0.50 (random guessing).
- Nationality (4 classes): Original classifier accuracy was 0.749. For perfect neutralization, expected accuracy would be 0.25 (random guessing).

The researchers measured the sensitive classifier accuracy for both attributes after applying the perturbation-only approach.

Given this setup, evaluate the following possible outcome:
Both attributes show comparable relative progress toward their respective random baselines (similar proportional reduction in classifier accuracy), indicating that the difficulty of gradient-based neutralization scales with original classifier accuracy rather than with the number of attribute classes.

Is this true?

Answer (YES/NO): YES